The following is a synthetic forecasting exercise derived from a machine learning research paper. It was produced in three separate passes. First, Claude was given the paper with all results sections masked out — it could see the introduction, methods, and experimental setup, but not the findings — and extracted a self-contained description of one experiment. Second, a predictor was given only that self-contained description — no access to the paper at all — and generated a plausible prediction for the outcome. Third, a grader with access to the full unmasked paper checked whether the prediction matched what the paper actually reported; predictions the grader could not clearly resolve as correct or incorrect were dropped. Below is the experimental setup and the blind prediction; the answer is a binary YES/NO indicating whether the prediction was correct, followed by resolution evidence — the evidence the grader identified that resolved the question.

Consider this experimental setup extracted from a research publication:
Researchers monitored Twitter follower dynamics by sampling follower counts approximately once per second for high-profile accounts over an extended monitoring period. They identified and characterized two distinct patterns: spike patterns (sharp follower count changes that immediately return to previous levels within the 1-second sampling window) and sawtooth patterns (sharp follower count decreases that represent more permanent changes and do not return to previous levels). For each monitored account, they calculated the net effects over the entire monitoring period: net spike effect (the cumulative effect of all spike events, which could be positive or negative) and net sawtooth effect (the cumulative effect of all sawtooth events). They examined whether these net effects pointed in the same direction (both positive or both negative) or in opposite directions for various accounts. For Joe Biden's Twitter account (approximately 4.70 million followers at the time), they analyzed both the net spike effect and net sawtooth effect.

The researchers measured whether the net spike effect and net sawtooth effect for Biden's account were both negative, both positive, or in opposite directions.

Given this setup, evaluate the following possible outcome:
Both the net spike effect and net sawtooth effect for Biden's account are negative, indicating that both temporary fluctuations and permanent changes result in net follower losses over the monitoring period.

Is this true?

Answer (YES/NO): YES